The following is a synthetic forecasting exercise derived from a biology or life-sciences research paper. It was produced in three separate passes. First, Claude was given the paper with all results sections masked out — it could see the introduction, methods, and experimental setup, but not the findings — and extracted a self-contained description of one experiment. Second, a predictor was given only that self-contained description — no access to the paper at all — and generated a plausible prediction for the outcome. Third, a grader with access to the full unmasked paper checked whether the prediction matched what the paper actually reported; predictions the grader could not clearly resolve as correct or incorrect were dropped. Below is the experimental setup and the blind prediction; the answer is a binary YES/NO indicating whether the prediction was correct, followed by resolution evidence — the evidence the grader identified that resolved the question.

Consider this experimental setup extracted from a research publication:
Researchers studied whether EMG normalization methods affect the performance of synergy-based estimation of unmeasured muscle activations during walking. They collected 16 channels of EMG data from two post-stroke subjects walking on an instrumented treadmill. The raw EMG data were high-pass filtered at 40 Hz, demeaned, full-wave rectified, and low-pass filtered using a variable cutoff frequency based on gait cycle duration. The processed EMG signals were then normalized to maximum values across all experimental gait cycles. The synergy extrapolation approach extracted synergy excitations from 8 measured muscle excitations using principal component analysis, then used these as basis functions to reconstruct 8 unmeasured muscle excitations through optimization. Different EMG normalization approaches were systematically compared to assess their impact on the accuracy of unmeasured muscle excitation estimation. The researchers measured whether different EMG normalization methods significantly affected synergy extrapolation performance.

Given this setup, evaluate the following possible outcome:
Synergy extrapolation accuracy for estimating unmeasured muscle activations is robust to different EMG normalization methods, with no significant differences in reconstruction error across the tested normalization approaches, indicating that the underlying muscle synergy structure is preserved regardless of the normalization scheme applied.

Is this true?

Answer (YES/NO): YES